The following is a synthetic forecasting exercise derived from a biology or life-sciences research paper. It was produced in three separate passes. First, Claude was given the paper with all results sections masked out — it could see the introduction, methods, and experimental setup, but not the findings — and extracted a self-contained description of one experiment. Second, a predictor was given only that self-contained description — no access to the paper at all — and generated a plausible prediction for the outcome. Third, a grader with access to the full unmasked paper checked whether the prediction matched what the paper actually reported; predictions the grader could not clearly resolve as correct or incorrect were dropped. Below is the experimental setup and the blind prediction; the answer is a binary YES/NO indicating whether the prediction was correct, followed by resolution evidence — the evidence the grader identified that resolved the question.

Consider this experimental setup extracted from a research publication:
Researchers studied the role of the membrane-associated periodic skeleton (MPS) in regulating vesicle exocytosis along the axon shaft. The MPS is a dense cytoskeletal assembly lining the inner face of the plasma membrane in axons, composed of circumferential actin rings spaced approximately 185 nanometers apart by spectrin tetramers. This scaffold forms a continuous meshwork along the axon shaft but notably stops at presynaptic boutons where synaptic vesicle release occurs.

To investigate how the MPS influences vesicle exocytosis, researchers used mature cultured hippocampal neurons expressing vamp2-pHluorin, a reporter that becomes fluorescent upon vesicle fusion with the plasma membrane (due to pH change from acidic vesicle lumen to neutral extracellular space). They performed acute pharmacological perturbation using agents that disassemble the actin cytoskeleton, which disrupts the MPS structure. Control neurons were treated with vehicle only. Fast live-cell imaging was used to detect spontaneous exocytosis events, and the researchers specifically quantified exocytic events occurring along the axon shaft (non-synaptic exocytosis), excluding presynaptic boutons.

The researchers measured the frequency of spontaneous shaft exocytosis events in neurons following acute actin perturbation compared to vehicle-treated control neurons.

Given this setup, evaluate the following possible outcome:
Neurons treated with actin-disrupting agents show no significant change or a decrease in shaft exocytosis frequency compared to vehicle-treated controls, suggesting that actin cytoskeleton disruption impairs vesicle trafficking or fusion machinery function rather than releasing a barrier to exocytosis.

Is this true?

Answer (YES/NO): NO